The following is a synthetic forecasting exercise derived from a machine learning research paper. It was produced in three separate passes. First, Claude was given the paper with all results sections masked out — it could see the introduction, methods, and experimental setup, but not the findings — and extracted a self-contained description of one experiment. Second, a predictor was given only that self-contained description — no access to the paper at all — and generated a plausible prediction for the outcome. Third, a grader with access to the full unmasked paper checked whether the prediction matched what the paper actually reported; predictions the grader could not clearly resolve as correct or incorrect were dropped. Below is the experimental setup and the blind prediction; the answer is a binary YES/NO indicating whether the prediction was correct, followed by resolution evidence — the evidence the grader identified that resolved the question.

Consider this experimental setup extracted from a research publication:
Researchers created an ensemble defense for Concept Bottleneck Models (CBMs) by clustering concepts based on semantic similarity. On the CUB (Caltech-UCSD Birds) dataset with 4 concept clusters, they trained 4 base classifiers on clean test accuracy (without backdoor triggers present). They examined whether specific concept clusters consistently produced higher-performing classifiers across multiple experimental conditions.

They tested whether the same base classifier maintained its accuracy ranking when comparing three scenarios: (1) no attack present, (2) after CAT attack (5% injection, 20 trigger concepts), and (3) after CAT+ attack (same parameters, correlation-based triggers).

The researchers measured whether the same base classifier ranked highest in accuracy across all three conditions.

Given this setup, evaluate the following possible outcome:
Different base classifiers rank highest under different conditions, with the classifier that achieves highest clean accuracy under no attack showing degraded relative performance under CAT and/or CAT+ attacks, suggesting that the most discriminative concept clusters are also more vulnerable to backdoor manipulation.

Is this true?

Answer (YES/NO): NO